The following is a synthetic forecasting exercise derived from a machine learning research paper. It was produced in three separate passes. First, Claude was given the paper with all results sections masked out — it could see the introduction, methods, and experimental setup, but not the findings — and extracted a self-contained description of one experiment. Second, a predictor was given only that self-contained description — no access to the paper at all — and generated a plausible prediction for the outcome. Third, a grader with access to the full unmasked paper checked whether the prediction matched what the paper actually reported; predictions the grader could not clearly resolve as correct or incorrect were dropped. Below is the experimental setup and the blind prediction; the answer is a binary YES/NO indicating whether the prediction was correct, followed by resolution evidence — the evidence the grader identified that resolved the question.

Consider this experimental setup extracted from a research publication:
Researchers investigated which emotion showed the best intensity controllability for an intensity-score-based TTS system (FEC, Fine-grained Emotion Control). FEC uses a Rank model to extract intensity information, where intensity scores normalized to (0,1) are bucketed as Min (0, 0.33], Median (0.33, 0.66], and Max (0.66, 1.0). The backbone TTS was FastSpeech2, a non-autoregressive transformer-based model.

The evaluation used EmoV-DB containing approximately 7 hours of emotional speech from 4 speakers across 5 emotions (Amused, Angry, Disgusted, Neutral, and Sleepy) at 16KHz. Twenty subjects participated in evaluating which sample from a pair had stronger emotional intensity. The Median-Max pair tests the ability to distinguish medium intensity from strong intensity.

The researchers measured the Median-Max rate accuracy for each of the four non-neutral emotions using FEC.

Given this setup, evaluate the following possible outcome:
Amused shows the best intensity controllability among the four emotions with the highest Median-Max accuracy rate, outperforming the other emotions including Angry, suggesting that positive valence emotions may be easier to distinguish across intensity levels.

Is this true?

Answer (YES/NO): NO